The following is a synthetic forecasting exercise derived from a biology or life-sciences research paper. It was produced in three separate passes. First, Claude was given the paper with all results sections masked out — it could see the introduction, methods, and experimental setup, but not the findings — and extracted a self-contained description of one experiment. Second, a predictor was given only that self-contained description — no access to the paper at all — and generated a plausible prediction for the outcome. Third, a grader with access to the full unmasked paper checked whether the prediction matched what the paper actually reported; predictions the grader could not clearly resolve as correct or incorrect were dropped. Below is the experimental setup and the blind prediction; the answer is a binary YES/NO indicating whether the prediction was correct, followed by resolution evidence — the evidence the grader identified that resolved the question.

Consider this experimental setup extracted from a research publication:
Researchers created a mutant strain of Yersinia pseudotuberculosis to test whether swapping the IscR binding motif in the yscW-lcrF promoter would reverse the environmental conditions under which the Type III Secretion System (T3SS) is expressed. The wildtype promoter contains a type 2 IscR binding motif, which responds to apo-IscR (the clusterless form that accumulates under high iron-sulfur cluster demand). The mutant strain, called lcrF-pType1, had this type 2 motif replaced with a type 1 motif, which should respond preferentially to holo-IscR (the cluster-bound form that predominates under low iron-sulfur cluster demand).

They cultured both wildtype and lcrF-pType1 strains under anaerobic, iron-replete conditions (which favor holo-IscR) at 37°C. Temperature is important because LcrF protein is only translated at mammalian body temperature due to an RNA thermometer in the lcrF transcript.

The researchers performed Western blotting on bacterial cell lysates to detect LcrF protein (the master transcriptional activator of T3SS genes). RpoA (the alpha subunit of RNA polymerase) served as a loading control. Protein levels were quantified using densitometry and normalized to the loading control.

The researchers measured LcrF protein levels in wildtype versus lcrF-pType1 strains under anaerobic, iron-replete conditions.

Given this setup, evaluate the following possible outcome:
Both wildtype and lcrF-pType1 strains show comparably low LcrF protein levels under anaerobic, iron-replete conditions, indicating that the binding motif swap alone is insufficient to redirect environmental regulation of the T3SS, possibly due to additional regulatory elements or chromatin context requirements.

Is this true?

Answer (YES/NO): NO